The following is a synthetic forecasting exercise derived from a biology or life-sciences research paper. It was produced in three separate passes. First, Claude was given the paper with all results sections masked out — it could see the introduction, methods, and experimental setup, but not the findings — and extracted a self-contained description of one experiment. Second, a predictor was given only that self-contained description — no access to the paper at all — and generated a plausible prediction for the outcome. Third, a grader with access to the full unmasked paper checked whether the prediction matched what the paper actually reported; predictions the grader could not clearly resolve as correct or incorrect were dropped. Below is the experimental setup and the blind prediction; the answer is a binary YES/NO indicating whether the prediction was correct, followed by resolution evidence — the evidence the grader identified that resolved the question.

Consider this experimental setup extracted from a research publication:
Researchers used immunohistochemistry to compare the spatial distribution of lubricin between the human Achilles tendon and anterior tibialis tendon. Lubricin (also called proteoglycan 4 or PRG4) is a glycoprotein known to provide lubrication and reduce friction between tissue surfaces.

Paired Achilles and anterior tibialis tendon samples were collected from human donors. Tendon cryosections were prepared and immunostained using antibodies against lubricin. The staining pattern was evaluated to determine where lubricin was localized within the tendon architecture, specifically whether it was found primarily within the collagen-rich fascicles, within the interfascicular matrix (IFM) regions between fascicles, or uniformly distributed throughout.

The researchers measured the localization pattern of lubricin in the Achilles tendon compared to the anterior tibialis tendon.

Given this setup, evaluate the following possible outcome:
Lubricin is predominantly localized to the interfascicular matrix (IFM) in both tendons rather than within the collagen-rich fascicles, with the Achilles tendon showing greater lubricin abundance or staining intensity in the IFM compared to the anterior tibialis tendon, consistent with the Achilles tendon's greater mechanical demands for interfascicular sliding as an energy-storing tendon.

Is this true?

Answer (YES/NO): NO